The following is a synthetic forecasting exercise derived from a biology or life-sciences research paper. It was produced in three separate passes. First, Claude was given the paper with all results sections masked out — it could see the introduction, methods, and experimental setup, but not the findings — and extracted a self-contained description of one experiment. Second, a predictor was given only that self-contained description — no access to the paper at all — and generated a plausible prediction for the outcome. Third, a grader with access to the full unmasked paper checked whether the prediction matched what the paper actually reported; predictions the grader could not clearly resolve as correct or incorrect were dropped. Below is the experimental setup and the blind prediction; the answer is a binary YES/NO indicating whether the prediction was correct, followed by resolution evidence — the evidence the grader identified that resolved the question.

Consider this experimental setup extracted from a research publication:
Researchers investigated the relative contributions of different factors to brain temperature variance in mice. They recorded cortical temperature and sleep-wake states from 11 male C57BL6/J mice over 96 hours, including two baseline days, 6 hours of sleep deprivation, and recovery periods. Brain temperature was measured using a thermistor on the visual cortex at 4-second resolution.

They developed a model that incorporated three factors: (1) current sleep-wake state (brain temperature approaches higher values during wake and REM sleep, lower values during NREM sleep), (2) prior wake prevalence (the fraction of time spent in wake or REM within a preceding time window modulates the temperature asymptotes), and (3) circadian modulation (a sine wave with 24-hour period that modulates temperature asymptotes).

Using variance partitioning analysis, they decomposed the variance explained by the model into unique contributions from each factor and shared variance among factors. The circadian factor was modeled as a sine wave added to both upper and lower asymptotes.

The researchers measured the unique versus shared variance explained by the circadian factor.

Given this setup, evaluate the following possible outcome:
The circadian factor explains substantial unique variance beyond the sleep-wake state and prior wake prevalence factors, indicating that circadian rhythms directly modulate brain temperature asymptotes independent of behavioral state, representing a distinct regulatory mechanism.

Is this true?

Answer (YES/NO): NO